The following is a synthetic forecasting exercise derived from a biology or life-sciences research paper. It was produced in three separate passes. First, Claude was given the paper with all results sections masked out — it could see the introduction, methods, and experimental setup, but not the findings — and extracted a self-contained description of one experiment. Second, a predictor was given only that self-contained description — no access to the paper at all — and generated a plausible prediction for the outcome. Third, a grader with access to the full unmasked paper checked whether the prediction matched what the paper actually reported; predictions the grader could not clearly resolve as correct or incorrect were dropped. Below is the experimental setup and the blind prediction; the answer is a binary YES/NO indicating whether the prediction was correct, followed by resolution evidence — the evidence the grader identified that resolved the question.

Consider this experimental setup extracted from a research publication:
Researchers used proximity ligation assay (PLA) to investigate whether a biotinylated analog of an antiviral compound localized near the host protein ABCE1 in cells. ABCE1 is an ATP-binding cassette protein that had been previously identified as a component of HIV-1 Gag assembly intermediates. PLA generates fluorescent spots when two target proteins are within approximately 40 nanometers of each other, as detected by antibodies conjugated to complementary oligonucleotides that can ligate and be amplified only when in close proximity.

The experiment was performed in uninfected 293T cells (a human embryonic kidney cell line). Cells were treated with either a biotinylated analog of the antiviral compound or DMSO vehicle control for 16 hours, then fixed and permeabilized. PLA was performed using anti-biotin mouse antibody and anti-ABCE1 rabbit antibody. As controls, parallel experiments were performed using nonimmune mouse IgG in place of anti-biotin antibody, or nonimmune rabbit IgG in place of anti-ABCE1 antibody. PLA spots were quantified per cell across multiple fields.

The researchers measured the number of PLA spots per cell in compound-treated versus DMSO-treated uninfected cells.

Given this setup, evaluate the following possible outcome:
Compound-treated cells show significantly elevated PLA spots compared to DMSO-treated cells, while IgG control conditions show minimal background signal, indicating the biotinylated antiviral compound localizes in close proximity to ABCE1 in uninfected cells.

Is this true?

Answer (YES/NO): YES